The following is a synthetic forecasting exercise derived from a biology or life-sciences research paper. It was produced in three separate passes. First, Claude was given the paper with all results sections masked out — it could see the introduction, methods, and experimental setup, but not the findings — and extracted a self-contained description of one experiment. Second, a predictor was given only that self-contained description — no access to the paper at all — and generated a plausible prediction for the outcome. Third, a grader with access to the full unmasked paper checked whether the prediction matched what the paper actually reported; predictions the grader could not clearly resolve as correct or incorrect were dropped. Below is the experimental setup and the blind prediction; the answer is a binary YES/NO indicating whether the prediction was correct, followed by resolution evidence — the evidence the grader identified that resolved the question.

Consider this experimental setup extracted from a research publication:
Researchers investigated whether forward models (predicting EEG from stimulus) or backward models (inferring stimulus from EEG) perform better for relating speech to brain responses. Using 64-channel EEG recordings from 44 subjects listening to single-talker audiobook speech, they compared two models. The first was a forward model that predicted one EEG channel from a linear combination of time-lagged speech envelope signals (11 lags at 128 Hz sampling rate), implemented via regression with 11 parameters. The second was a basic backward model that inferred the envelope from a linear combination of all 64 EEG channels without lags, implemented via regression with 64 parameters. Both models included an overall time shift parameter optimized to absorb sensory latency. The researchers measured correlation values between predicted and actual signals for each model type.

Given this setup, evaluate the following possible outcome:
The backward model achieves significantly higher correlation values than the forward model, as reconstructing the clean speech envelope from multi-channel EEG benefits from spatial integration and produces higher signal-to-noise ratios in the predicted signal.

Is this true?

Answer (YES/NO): YES